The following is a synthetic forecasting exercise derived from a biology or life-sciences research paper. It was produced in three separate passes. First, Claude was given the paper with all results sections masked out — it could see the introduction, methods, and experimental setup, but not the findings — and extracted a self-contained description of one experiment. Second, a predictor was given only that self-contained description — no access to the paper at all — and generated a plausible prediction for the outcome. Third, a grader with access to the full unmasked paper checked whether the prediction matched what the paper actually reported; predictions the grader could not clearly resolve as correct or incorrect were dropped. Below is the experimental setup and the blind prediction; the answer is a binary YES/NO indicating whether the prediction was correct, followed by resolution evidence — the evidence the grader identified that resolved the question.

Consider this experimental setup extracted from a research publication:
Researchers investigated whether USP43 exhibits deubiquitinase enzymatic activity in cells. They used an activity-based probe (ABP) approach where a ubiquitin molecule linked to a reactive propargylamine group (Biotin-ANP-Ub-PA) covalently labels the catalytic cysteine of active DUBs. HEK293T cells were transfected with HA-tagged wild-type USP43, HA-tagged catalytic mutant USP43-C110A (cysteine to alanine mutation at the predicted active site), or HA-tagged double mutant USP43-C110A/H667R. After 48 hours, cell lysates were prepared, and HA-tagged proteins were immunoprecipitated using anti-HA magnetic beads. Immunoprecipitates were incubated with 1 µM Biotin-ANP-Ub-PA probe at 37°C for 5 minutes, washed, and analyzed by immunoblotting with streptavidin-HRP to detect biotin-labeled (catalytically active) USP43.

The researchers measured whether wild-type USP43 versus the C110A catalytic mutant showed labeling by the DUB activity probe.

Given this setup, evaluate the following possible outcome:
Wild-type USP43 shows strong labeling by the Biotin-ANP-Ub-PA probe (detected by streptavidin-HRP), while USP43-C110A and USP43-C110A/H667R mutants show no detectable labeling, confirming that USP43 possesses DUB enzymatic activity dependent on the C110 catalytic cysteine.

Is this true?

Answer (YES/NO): YES